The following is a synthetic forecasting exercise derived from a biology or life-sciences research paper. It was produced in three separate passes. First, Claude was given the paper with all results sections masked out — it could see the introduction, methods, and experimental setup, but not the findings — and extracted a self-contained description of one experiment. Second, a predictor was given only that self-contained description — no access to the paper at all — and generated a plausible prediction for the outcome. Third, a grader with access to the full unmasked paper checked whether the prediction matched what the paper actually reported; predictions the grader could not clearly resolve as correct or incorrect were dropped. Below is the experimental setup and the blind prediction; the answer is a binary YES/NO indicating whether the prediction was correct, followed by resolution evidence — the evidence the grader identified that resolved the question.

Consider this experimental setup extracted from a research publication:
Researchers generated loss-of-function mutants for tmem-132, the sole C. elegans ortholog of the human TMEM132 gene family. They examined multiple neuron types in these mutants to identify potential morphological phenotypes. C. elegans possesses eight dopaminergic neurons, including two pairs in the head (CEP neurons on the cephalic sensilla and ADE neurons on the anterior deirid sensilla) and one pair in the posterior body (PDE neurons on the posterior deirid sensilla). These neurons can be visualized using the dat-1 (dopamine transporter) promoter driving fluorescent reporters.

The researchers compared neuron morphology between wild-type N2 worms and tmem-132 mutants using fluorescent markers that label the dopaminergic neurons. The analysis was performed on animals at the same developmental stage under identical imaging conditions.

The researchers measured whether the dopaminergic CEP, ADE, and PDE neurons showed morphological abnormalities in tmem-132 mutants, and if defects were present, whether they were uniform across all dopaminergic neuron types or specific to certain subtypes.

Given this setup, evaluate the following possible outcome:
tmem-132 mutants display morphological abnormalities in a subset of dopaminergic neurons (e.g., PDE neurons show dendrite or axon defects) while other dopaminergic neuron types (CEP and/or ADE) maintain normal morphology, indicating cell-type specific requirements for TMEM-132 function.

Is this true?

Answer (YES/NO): NO